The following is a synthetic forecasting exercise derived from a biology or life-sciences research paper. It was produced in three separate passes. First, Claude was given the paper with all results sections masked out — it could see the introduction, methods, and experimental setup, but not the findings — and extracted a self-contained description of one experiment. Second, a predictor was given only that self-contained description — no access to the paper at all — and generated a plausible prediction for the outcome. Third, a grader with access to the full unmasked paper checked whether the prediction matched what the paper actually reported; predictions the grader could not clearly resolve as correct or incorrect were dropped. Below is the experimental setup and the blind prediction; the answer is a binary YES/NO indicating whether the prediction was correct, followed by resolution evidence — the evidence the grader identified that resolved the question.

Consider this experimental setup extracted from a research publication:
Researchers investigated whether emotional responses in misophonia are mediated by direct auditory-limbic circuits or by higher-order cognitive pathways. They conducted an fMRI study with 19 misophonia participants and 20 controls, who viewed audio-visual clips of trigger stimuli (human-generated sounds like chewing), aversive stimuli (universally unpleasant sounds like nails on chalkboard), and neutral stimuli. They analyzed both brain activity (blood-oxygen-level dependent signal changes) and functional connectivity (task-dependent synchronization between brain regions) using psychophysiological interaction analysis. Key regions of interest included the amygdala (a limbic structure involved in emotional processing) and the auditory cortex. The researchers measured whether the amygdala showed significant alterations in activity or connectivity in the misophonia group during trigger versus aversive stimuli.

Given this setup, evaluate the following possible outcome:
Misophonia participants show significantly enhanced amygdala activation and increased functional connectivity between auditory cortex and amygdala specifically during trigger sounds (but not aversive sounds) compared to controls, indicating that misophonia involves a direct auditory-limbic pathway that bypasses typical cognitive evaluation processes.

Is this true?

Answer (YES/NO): NO